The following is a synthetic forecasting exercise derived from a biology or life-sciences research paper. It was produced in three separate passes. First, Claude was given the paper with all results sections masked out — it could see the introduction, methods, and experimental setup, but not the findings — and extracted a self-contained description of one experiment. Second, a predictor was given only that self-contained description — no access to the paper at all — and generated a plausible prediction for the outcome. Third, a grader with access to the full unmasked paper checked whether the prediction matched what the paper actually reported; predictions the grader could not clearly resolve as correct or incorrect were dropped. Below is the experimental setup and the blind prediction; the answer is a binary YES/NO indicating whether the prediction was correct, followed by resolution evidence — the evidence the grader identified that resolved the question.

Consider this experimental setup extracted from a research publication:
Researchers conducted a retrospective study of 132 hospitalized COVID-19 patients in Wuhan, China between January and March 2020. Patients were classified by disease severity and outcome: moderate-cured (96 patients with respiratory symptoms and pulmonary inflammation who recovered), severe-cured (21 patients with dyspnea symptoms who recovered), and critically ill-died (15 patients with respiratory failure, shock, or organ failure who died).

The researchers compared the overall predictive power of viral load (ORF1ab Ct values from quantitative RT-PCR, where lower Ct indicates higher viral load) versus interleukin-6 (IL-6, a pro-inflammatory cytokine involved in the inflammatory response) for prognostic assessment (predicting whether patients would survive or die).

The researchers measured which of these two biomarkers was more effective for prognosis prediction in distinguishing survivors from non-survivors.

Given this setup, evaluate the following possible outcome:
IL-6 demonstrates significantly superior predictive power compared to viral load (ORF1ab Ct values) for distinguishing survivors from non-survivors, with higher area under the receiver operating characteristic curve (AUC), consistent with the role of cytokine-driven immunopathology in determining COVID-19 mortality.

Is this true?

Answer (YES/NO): NO